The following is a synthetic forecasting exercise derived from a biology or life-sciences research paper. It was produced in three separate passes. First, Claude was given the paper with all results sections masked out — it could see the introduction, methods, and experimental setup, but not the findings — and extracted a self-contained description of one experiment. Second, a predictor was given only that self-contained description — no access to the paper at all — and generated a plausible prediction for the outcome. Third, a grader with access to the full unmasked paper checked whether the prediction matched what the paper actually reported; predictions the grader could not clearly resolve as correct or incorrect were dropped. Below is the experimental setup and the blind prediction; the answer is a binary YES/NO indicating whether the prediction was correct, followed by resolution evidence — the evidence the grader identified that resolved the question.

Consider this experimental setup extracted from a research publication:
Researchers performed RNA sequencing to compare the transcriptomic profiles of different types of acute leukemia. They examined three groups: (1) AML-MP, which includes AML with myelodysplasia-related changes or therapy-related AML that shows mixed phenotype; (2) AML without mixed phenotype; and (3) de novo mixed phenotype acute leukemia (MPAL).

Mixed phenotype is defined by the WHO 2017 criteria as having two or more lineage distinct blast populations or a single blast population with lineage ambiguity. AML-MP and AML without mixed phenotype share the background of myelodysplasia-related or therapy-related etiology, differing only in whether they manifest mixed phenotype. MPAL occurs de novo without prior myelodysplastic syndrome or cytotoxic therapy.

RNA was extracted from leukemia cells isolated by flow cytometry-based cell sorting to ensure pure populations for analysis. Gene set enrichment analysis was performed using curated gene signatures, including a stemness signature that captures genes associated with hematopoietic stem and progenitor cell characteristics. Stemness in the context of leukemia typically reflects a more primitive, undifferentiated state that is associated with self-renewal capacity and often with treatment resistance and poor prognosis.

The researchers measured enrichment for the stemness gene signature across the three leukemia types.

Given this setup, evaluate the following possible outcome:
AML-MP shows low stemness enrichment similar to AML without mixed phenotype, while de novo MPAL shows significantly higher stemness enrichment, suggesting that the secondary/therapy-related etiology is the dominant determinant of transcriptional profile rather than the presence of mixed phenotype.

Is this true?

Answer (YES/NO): NO